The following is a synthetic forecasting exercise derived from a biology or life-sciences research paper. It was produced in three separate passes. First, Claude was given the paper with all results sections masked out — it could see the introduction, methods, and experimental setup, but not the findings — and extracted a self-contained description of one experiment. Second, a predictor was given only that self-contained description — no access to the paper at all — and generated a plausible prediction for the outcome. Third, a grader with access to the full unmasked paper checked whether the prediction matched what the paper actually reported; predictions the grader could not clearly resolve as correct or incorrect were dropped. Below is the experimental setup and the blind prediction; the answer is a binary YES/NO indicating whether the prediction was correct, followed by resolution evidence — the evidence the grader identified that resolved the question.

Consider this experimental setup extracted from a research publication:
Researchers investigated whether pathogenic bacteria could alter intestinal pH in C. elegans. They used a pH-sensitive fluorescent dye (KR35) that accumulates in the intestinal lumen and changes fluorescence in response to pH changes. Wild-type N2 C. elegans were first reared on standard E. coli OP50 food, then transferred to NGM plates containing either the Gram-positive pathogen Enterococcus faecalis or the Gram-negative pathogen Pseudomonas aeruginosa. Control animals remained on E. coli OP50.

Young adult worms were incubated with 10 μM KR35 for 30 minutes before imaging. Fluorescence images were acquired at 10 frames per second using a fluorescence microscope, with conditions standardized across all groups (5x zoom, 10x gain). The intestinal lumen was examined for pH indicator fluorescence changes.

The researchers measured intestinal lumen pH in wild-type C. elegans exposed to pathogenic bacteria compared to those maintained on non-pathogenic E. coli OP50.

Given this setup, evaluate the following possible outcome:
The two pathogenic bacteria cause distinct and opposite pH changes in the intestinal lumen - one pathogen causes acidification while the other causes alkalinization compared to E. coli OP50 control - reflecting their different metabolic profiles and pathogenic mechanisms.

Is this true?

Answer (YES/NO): NO